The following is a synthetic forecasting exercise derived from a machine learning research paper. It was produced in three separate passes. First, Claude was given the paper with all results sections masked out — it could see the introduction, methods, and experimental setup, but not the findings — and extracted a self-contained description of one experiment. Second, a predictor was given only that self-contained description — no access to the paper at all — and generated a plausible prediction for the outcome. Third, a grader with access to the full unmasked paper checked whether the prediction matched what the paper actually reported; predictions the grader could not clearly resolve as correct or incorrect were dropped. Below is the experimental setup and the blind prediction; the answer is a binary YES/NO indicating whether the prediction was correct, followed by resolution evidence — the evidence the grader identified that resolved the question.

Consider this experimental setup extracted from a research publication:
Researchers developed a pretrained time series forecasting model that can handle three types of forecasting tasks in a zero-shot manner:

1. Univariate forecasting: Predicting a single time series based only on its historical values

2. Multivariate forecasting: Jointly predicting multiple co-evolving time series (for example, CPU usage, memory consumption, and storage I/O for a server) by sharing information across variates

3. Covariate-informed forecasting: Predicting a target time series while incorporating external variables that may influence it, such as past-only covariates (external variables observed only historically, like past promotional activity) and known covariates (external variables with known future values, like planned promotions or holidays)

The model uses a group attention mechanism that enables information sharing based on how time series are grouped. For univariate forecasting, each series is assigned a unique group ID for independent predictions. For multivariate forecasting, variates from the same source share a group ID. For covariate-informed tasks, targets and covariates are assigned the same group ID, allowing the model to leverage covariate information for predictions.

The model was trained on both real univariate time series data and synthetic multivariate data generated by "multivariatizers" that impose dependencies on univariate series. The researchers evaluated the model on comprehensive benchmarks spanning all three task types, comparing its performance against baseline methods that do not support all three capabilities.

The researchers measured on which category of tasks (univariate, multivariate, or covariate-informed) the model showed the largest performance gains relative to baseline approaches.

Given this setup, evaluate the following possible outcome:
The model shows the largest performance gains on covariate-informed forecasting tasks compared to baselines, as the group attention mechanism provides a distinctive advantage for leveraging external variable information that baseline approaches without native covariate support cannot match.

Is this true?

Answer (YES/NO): YES